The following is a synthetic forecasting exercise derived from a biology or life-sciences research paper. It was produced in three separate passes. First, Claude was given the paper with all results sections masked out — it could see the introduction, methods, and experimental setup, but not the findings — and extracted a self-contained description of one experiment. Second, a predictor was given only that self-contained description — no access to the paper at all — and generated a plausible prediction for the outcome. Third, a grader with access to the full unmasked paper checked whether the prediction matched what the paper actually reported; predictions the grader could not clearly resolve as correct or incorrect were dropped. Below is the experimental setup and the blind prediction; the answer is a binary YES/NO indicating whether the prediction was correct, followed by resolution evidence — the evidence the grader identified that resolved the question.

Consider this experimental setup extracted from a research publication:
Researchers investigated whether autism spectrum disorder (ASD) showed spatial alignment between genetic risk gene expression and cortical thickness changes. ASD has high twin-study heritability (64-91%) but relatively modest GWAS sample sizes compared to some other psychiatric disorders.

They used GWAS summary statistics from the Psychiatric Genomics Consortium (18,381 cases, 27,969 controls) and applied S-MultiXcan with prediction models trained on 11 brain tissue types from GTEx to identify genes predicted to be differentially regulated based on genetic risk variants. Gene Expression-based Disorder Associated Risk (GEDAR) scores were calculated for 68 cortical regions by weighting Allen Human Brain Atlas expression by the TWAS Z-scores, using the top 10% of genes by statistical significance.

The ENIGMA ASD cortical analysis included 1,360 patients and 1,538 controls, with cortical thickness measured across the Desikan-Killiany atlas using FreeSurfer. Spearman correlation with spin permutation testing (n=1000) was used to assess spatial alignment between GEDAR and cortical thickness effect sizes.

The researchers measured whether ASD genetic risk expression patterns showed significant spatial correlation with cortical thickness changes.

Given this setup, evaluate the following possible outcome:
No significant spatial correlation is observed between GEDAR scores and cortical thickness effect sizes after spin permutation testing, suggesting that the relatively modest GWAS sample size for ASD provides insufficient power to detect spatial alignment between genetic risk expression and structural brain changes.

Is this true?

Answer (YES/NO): YES